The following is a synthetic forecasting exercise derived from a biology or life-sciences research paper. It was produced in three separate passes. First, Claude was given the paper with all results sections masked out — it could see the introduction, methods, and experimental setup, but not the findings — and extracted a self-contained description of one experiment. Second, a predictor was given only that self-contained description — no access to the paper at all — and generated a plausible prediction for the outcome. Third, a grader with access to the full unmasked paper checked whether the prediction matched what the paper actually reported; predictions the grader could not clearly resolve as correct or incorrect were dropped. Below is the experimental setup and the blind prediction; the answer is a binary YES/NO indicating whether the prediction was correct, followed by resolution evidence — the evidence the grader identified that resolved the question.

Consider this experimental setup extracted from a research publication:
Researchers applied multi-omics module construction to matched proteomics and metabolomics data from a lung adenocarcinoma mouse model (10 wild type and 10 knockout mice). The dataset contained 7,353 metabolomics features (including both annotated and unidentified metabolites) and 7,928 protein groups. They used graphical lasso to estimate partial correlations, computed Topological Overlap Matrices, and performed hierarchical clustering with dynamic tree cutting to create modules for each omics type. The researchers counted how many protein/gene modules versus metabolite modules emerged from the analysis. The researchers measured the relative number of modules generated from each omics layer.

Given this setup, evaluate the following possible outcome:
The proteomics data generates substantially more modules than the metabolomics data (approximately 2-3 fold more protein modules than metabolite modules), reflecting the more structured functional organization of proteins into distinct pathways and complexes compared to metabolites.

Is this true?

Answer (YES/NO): NO